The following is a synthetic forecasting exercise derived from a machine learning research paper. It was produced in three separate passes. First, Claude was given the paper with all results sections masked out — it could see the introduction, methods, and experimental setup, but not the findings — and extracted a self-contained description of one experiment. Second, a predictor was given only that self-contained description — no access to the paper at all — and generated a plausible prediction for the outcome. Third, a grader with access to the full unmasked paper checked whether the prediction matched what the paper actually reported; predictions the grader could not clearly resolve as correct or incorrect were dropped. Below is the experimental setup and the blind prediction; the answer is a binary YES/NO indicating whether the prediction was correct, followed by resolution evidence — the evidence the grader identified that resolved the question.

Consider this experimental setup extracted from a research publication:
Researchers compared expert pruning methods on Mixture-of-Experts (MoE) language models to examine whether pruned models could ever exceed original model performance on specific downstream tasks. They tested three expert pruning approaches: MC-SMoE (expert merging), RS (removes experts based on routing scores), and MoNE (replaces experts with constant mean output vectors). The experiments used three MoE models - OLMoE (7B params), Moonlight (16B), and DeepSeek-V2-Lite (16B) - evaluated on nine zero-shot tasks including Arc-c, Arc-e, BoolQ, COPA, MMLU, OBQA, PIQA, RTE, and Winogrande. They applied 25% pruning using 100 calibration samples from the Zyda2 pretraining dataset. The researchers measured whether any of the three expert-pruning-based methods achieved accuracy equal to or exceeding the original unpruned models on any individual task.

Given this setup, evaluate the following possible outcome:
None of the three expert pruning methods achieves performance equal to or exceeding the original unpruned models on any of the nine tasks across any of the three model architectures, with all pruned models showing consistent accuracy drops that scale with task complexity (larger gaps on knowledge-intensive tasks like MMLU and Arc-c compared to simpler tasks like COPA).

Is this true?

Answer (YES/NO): NO